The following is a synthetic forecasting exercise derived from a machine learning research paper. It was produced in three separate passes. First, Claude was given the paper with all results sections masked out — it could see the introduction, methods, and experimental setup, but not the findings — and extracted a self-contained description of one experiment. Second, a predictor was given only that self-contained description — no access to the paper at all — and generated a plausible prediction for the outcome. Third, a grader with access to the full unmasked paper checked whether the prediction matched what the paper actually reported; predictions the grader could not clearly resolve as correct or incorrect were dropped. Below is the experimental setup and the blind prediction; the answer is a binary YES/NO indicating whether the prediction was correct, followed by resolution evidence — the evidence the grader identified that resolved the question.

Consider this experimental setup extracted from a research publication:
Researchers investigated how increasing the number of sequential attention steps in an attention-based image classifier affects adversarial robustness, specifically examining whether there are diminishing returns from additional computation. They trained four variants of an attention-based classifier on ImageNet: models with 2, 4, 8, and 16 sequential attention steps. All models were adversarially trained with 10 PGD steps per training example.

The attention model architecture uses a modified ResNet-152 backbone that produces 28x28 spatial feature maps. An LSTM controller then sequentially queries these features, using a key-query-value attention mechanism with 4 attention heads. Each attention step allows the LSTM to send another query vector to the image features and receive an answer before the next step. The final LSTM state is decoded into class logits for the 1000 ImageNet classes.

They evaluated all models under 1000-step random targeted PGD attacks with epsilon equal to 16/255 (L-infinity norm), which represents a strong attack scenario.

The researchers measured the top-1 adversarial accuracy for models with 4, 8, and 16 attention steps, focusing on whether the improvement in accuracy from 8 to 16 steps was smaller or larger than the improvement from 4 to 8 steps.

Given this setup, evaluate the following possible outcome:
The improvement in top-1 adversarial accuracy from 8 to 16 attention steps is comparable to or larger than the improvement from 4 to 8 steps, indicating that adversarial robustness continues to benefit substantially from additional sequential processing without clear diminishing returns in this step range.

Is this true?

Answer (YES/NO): NO